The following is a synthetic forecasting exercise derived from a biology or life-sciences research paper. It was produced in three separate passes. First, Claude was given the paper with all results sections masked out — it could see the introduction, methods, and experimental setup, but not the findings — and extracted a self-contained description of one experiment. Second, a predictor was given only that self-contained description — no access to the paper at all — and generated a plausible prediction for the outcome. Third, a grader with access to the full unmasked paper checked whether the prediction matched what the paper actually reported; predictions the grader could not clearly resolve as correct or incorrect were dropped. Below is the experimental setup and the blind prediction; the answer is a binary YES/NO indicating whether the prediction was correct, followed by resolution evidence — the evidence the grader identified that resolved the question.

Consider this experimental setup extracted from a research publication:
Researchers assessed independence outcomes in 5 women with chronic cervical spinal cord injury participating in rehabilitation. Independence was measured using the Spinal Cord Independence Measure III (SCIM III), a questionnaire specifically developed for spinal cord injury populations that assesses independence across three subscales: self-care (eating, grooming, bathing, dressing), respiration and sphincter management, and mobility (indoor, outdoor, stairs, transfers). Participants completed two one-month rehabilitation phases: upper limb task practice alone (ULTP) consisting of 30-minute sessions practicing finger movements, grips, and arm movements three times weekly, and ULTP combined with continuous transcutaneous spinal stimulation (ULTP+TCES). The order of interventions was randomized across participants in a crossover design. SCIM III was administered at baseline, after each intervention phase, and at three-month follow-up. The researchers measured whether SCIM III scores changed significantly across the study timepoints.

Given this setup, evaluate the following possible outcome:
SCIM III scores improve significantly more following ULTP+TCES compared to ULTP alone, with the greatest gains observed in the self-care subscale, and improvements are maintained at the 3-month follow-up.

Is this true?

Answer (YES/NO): NO